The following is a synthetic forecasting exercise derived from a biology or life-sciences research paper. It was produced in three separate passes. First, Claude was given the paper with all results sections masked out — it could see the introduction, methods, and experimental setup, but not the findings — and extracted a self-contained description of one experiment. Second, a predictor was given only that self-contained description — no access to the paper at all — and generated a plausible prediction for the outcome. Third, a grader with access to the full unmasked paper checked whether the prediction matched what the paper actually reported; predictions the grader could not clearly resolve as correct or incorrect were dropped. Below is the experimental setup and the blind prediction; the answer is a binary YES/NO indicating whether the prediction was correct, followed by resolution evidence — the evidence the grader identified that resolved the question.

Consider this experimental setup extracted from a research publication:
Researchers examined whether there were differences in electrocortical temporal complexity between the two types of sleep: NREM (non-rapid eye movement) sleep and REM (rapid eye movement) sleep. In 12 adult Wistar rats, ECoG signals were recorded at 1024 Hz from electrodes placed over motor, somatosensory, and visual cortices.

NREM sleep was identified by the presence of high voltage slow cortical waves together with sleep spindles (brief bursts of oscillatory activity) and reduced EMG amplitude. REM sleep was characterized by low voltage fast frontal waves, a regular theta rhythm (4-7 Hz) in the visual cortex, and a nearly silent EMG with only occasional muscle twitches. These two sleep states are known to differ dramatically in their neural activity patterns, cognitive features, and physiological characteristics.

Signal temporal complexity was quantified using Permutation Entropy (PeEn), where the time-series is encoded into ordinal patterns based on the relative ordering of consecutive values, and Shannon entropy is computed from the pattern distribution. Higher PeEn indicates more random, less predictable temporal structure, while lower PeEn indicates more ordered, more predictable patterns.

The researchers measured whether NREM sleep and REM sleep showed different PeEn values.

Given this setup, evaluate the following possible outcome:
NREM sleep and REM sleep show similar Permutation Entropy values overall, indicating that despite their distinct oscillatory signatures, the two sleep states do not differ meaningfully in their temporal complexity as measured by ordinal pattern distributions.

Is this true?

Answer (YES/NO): NO